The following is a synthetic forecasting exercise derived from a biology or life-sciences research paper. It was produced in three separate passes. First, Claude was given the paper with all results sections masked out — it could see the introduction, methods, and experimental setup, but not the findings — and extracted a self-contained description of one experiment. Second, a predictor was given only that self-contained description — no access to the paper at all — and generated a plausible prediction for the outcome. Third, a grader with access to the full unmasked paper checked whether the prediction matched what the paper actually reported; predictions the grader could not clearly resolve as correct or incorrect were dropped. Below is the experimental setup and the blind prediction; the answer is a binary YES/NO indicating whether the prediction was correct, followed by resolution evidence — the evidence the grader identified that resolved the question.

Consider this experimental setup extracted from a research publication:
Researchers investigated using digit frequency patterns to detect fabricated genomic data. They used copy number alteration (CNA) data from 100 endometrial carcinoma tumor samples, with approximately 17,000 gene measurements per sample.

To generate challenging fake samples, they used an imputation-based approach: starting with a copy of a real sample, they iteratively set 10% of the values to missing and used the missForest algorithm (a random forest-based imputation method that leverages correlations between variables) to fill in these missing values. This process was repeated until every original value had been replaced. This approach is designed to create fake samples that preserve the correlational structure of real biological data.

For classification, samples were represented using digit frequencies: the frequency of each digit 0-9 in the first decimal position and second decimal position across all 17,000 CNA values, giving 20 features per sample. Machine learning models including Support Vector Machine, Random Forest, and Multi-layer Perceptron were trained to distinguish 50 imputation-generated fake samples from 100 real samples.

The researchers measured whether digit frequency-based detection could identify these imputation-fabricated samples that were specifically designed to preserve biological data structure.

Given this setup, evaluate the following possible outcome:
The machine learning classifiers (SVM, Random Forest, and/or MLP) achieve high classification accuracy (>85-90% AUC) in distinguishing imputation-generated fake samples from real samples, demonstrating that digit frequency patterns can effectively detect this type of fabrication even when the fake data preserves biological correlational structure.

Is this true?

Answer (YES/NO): NO